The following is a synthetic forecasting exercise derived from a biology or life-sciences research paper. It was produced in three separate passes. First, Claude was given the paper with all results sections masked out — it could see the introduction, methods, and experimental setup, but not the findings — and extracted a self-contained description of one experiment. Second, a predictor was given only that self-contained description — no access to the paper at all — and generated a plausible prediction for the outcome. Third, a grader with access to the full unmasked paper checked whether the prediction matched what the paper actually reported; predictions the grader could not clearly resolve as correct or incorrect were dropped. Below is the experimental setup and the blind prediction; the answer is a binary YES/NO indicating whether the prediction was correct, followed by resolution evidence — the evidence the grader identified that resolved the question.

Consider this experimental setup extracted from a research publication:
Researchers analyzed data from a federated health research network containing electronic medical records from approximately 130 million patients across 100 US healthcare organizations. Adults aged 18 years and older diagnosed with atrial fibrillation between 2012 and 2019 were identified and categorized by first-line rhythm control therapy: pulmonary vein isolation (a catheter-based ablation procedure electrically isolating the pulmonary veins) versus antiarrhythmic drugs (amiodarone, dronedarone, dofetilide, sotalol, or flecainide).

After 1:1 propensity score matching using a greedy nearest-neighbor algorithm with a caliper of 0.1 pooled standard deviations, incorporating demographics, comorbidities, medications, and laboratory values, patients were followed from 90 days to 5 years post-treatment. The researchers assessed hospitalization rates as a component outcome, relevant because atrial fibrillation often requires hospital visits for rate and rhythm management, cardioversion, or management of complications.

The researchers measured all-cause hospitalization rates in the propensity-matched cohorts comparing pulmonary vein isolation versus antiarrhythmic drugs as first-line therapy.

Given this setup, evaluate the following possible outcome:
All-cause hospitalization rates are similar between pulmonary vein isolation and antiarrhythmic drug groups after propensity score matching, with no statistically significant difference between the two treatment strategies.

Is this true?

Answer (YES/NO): NO